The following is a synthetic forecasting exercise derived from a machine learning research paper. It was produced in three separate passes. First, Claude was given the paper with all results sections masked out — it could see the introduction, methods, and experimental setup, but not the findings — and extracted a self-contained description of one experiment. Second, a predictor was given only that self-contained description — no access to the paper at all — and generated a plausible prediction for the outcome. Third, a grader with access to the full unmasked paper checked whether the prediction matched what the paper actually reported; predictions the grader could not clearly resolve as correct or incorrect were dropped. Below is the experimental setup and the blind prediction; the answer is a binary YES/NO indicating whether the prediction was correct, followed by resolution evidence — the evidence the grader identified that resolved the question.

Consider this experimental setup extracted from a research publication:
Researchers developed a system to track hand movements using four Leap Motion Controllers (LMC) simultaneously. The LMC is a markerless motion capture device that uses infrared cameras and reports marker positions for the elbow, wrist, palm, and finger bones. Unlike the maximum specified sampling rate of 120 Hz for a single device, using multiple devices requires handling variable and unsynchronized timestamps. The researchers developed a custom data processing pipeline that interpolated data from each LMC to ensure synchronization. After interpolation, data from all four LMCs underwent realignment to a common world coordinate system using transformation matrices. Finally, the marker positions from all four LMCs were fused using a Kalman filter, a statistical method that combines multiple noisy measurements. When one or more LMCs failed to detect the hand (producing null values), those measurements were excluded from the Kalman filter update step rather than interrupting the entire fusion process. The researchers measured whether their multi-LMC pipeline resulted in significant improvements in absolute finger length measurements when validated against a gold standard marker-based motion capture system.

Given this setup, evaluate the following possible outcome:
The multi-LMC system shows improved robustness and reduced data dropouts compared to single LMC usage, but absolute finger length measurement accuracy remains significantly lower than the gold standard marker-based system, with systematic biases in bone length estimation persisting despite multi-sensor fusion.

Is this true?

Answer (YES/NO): YES